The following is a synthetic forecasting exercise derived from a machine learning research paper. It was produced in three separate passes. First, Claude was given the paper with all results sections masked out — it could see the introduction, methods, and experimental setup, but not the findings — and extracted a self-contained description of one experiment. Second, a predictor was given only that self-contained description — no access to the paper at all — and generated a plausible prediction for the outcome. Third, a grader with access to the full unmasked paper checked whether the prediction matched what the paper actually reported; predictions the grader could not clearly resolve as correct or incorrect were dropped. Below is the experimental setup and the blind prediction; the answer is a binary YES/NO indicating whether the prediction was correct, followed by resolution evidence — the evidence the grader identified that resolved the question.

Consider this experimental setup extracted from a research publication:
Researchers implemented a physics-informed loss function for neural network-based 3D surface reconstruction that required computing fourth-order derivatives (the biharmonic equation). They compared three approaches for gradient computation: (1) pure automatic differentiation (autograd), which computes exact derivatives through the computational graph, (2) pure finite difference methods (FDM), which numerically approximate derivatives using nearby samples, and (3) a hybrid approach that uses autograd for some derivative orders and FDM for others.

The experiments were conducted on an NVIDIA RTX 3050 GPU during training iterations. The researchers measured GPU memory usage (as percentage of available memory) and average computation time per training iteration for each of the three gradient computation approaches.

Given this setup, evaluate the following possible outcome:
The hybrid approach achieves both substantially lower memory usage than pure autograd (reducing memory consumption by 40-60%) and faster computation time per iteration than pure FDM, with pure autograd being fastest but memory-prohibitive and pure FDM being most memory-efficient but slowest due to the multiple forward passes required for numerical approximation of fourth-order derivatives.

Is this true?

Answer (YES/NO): NO